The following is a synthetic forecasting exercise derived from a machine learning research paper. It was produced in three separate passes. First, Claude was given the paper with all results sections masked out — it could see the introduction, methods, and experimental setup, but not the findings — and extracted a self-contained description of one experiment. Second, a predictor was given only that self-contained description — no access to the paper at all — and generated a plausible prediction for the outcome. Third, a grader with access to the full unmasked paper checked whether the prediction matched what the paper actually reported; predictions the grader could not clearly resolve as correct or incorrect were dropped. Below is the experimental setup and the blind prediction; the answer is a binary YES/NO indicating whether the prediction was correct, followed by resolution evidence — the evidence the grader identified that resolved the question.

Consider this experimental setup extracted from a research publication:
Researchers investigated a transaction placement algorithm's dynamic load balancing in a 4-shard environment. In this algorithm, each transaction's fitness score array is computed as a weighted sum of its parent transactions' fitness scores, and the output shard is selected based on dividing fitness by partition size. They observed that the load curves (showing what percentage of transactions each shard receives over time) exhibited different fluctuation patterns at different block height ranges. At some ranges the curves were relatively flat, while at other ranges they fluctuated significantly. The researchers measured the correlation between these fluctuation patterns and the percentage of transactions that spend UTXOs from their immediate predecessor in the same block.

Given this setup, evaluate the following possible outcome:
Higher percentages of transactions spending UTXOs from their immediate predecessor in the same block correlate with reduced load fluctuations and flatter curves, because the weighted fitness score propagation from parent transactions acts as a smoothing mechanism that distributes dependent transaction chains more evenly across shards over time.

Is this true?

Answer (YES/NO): NO